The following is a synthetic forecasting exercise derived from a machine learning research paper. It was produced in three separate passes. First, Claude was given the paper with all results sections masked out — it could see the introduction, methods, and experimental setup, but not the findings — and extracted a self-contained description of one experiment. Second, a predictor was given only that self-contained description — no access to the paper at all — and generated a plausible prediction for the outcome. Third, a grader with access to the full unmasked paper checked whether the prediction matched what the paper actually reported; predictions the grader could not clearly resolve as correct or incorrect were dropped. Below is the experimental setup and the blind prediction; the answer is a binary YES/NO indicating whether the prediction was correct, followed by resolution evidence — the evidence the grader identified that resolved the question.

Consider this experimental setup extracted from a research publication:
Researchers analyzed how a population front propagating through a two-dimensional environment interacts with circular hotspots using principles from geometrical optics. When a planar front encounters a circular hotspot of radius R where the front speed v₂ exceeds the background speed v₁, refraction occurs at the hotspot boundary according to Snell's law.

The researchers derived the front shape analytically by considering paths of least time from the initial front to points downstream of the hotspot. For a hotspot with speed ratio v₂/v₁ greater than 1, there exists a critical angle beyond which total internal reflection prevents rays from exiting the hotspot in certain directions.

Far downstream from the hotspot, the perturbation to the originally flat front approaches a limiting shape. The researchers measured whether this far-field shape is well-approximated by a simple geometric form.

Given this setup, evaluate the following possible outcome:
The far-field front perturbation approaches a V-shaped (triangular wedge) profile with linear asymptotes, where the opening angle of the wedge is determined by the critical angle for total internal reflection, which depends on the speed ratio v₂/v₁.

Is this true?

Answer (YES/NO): NO